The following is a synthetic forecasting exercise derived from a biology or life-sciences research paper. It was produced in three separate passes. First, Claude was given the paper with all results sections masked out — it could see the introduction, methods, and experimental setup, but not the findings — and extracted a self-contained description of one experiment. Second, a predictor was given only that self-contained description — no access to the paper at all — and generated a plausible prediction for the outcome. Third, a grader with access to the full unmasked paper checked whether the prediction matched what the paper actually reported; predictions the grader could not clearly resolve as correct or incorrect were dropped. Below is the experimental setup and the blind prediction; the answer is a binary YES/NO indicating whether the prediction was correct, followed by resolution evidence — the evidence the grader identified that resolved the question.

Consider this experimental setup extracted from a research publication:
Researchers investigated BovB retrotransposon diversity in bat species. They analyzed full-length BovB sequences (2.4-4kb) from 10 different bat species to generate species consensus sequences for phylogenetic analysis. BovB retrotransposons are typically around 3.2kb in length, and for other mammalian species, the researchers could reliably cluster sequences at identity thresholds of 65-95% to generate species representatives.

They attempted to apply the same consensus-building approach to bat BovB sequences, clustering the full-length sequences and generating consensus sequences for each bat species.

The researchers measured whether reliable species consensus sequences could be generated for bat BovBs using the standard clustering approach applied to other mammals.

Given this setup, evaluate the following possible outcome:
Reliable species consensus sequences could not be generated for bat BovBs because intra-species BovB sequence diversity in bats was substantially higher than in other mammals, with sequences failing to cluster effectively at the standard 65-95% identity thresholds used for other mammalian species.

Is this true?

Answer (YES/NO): YES